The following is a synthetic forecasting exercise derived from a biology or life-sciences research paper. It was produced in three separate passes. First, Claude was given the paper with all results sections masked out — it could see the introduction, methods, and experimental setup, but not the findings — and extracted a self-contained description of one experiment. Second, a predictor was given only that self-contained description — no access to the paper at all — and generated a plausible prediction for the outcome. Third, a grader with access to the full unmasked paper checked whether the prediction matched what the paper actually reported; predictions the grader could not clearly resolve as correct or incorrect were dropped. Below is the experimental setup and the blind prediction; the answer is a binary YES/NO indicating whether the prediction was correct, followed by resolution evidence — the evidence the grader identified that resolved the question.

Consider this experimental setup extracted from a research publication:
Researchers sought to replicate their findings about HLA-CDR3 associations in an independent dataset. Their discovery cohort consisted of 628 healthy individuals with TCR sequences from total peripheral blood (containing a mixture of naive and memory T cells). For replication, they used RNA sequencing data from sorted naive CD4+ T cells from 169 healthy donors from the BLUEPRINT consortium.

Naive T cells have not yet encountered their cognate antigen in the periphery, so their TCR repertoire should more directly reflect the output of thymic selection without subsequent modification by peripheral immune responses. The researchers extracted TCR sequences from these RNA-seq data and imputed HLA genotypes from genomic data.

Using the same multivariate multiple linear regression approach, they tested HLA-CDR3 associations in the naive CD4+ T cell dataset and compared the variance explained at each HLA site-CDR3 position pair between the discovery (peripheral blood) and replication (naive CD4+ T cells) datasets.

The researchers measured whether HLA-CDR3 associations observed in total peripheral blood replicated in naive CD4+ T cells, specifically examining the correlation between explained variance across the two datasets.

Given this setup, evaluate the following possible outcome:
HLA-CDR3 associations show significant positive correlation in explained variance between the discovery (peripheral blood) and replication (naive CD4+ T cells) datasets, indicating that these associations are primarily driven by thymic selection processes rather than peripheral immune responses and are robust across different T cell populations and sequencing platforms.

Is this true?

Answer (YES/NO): YES